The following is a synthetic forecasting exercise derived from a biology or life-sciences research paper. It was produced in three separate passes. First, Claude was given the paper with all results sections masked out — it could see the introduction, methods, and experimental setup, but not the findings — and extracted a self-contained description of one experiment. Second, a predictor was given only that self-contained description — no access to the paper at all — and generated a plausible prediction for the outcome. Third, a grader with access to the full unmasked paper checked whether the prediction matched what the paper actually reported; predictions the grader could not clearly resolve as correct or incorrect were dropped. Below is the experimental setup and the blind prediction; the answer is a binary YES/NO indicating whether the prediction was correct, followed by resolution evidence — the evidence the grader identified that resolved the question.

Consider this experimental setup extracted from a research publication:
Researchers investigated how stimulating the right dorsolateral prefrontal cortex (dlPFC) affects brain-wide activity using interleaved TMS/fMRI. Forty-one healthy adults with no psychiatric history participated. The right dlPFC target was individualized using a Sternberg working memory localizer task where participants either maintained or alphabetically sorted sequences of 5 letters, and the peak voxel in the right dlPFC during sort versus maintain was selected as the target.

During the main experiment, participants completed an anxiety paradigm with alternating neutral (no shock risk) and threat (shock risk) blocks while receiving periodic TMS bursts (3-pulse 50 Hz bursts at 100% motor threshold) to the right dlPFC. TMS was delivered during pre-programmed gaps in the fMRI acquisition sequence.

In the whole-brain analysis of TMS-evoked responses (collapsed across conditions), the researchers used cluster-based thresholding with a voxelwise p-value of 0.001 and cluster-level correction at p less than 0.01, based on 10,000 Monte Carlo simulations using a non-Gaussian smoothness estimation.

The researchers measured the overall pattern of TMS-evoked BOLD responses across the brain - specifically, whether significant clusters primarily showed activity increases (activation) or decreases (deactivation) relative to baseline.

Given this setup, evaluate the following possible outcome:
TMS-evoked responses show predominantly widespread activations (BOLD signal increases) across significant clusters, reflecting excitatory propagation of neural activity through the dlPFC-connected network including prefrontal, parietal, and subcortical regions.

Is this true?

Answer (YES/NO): NO